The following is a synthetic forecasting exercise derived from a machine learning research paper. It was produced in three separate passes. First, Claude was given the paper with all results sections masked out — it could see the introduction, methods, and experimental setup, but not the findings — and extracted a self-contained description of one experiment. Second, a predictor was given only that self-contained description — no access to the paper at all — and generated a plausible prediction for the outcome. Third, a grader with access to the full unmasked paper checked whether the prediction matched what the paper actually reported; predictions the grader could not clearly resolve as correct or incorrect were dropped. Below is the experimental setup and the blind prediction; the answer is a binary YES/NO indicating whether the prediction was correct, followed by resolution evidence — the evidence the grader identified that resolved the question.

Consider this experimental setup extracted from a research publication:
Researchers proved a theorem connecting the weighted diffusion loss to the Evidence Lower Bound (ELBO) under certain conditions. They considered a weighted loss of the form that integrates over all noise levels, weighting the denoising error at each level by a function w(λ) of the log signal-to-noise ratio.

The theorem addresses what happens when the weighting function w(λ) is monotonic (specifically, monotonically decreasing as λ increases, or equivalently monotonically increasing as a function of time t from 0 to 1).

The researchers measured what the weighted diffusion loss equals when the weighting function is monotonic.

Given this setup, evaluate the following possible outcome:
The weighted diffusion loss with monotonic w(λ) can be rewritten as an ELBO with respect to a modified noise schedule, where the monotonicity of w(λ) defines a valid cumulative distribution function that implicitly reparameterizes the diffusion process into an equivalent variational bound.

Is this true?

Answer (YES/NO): NO